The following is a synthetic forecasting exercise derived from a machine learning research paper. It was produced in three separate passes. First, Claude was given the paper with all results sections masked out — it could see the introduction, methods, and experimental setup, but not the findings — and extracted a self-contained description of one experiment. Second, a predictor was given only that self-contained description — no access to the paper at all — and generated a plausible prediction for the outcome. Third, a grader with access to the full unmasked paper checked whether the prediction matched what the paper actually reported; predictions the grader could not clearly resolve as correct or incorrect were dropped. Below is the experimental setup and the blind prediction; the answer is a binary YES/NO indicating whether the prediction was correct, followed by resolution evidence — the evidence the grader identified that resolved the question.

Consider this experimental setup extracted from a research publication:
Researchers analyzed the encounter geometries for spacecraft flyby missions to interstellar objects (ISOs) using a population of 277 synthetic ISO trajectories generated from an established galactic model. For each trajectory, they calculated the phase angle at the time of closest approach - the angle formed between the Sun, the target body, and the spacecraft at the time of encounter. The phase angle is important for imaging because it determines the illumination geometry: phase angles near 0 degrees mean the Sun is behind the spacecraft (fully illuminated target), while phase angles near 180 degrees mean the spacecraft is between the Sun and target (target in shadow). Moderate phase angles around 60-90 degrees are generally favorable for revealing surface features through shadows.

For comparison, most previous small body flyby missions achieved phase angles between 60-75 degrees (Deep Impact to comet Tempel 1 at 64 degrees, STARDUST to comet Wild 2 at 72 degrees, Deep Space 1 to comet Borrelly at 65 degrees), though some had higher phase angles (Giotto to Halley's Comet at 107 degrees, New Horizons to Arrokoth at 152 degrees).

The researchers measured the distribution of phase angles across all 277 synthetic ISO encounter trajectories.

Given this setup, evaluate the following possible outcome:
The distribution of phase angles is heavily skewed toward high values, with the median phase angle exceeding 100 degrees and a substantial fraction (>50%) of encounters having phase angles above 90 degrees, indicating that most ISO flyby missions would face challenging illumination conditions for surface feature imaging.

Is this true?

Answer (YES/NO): YES